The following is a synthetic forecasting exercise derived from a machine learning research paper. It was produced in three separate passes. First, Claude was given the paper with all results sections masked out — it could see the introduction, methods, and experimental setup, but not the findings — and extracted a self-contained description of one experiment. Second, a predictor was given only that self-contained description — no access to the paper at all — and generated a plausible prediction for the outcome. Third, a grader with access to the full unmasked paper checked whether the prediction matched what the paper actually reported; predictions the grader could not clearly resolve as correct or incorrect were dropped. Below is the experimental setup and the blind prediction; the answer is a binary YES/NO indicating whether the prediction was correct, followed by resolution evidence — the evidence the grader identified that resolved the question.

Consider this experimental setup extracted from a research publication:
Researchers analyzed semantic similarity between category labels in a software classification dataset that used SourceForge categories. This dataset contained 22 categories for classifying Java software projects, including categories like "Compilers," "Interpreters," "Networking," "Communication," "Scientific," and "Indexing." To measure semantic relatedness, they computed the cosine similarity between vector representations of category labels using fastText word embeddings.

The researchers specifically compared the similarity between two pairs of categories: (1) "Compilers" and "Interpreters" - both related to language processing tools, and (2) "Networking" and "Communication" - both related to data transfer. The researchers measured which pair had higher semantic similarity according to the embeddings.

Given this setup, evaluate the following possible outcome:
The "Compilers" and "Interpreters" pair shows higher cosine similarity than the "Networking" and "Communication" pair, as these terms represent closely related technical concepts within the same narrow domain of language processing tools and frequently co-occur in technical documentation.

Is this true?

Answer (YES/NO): YES